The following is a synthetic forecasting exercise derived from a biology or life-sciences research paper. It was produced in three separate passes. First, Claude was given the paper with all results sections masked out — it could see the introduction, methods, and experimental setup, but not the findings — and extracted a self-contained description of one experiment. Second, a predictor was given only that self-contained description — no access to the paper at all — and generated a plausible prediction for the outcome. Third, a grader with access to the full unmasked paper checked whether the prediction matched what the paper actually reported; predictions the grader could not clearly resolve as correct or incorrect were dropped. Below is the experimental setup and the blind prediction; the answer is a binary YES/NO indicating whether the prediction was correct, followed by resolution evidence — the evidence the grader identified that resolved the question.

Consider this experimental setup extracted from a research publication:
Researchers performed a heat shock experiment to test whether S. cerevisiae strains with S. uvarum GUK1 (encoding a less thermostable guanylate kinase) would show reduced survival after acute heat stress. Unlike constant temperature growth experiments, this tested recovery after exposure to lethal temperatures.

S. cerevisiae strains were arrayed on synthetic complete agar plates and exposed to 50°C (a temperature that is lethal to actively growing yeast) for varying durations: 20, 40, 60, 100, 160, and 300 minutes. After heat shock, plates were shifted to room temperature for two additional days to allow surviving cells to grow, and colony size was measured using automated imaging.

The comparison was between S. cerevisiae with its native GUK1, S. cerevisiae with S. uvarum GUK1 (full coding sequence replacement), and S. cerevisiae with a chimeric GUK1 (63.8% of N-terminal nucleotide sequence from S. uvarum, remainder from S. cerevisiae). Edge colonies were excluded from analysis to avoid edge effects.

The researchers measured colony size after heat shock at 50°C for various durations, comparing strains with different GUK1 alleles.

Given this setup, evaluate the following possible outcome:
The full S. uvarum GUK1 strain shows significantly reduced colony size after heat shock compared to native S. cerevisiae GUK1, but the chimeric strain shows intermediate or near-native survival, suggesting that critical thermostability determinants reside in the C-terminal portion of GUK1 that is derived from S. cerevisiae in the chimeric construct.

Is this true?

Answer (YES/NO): NO